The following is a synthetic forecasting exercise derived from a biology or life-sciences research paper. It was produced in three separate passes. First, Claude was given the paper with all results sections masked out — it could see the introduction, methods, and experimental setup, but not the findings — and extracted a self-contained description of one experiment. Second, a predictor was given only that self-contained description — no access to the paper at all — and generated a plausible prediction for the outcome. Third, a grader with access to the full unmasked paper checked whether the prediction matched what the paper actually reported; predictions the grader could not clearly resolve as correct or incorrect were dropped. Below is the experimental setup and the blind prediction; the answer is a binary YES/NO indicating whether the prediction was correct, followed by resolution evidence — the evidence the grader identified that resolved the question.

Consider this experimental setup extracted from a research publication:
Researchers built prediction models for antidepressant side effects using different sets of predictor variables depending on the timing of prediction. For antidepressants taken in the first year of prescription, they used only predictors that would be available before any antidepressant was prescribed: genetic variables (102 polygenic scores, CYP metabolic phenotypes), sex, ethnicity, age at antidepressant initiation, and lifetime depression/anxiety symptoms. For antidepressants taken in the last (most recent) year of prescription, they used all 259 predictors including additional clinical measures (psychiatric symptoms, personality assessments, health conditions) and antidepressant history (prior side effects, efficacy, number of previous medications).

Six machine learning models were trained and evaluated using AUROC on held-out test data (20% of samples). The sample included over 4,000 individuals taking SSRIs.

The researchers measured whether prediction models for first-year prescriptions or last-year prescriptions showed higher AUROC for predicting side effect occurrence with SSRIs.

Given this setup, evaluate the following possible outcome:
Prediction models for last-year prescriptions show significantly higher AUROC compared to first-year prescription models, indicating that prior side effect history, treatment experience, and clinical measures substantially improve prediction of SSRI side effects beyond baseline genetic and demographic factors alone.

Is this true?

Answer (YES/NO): YES